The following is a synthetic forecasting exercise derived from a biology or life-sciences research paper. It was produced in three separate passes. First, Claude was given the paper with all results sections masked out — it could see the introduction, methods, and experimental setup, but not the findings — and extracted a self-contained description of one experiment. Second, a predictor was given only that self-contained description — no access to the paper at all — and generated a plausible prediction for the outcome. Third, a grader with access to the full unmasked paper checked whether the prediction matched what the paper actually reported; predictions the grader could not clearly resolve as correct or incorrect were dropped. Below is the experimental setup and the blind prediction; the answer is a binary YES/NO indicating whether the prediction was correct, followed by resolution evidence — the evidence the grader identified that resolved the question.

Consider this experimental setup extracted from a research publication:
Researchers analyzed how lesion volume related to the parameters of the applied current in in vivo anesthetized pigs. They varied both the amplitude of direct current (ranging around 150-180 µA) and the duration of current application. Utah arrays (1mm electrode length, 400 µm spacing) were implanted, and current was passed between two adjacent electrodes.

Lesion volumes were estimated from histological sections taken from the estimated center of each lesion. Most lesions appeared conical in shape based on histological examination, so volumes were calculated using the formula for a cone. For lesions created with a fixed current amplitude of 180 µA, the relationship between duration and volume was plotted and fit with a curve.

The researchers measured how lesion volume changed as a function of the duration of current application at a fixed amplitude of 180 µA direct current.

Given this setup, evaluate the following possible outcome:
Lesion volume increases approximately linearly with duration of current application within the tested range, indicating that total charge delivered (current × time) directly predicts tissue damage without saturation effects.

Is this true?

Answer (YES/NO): NO